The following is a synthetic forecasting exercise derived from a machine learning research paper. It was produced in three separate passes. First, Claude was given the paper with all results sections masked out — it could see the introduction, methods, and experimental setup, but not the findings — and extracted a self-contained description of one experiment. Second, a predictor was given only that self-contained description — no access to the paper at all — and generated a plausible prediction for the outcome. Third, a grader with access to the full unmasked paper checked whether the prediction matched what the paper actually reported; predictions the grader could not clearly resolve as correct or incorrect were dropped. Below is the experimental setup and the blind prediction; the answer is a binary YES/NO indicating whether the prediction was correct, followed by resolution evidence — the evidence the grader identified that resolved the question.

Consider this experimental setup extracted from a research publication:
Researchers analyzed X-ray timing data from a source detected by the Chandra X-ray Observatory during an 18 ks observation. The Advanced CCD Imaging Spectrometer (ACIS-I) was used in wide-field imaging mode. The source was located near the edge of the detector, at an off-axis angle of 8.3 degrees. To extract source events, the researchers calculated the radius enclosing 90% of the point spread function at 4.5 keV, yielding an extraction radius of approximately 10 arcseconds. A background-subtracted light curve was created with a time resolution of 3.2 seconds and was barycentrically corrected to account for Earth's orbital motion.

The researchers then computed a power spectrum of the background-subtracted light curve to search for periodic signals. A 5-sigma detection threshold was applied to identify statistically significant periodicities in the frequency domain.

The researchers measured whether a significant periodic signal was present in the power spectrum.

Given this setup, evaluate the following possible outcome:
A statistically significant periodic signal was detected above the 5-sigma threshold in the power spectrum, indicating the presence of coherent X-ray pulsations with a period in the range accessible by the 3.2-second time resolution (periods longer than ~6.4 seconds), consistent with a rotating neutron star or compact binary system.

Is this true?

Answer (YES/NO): YES